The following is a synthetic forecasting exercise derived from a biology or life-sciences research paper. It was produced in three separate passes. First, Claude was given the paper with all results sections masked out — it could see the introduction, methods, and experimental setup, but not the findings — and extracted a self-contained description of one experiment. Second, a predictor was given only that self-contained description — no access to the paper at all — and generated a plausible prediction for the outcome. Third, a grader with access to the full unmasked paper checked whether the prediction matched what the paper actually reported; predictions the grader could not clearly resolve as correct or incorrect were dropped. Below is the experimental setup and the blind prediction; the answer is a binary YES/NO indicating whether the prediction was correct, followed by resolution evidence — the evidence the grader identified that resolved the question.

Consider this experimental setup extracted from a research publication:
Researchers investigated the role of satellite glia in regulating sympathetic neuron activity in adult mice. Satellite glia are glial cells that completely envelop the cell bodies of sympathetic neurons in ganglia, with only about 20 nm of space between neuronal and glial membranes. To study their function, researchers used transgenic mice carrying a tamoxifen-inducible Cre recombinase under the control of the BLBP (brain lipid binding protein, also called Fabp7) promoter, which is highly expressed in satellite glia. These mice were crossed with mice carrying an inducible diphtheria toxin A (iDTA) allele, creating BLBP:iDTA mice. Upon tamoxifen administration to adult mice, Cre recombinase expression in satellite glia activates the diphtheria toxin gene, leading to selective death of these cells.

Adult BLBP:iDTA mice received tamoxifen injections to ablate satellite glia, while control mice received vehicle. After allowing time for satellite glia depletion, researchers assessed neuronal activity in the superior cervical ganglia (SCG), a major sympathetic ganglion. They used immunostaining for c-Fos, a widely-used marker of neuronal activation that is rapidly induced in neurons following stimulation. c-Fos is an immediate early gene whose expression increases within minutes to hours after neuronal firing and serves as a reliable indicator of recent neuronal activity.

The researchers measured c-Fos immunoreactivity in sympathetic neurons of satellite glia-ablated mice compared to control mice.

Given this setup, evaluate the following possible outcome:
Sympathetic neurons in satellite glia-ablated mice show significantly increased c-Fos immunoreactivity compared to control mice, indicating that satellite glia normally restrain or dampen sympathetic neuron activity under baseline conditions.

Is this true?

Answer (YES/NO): YES